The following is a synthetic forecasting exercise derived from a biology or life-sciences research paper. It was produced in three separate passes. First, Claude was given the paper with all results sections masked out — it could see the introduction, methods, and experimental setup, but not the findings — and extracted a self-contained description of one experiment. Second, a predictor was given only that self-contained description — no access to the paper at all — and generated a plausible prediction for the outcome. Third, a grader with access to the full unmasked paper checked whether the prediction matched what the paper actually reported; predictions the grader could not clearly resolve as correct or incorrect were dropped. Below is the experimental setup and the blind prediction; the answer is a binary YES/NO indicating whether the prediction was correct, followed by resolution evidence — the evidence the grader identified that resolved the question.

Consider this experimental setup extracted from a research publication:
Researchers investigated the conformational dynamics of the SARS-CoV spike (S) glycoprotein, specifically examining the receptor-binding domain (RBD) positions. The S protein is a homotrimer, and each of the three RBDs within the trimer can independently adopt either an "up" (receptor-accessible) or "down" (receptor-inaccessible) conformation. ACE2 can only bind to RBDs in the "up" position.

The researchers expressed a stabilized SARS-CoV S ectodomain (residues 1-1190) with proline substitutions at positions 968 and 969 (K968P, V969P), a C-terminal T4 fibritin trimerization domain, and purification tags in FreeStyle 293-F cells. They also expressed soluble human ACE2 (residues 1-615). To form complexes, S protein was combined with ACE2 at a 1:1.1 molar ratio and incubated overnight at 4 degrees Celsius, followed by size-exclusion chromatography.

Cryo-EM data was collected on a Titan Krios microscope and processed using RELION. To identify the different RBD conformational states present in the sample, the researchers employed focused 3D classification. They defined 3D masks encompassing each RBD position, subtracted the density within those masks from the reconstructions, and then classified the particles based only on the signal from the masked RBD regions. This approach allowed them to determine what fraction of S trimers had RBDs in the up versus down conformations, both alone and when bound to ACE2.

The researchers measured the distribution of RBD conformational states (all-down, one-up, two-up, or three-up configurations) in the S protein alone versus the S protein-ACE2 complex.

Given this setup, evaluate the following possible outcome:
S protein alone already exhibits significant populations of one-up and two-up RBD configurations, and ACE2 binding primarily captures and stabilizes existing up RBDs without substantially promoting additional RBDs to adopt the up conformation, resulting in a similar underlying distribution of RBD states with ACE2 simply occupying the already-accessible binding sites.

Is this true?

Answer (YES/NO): YES